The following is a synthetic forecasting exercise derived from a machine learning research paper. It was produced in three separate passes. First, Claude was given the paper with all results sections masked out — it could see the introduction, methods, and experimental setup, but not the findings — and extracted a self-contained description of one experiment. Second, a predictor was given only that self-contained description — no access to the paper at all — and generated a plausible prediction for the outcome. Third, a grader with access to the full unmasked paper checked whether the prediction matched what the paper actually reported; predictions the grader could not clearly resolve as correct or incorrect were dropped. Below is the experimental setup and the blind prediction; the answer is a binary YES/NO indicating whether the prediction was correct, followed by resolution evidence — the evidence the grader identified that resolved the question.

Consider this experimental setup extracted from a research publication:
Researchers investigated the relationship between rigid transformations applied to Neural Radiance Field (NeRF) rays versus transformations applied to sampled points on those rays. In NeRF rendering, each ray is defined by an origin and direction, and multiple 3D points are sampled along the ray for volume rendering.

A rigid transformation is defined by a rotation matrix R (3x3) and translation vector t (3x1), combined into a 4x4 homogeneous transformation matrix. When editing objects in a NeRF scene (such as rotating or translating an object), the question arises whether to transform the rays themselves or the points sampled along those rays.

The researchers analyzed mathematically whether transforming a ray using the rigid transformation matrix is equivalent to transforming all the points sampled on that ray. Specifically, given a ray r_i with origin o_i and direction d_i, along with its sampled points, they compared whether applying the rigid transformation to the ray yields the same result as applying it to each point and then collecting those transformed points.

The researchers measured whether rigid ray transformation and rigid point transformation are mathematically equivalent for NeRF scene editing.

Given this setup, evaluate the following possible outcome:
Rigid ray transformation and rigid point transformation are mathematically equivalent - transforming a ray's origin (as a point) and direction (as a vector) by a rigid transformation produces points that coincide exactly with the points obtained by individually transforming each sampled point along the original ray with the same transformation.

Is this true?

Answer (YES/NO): YES